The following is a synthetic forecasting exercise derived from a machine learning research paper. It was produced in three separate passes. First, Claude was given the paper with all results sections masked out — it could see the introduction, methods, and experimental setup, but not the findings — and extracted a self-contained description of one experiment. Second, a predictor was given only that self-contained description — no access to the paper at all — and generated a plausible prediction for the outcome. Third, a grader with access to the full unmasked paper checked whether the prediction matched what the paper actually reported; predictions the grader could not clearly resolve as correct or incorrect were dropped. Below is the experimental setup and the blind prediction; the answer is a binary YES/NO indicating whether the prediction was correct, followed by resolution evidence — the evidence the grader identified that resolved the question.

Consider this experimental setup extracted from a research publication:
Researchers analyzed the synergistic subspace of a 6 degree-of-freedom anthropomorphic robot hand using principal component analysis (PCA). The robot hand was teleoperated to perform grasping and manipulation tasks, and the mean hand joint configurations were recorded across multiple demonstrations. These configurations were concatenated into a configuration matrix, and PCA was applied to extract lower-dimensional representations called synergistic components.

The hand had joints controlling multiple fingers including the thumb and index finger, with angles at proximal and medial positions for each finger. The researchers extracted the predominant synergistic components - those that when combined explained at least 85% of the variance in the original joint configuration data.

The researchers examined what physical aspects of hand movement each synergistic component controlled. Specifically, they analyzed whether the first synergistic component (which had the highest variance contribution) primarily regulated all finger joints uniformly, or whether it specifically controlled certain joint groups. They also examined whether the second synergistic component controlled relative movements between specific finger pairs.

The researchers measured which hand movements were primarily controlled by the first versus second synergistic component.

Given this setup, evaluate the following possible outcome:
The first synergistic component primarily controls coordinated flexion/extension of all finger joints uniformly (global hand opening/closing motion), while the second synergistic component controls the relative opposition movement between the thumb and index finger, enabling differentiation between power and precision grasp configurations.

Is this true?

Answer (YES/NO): NO